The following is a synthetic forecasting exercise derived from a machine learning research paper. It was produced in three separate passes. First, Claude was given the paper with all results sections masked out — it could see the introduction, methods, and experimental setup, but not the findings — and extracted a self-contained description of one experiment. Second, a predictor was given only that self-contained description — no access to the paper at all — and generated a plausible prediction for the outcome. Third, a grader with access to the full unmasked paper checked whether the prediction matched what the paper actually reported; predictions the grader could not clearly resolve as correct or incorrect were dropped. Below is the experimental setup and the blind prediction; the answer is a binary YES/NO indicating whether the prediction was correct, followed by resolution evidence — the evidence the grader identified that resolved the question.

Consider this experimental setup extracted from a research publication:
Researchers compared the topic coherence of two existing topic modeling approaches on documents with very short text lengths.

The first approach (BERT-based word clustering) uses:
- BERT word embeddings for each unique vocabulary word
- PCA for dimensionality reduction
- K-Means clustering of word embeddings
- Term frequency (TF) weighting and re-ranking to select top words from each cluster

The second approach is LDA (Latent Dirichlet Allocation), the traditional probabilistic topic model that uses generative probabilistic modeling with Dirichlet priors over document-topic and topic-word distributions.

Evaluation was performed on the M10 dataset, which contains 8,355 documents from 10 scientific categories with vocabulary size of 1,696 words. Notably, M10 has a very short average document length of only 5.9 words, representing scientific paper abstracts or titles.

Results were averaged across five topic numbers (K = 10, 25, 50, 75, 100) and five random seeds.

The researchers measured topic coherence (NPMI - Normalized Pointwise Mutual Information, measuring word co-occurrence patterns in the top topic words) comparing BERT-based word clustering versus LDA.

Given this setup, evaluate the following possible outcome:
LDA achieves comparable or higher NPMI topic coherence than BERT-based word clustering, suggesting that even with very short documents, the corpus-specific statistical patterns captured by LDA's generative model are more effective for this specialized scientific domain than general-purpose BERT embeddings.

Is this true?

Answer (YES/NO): NO